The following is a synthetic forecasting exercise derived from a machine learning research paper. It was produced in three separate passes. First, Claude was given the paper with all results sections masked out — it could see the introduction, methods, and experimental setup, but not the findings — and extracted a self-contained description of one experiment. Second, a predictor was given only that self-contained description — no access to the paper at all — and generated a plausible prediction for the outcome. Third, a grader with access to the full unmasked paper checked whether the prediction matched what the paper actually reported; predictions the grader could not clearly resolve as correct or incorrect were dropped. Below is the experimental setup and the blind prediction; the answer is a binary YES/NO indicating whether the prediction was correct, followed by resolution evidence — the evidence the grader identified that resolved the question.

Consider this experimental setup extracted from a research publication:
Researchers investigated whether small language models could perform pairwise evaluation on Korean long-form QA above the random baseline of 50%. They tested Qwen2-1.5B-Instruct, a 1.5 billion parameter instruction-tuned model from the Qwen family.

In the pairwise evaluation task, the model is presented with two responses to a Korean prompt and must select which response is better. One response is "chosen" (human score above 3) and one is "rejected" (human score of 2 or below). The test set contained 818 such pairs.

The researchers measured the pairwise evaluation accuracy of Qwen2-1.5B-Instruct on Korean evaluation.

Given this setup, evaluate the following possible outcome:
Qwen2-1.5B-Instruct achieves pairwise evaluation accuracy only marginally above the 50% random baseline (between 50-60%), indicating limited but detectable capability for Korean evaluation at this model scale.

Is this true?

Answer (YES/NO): NO